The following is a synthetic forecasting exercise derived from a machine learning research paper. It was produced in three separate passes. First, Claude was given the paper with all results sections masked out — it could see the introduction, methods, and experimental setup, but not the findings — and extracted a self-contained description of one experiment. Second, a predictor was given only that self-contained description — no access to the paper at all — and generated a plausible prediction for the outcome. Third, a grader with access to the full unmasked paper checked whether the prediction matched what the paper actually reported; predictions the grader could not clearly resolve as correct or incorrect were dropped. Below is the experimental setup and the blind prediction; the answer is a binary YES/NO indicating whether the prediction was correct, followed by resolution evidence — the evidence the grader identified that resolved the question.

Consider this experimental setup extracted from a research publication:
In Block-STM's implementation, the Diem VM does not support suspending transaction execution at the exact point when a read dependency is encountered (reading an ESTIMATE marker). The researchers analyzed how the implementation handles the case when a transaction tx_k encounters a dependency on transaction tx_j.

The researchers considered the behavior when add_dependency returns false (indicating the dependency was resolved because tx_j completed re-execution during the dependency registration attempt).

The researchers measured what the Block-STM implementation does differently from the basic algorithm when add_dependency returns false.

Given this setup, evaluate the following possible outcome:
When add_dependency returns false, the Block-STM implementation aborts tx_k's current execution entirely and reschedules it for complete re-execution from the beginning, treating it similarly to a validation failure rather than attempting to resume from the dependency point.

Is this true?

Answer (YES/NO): NO